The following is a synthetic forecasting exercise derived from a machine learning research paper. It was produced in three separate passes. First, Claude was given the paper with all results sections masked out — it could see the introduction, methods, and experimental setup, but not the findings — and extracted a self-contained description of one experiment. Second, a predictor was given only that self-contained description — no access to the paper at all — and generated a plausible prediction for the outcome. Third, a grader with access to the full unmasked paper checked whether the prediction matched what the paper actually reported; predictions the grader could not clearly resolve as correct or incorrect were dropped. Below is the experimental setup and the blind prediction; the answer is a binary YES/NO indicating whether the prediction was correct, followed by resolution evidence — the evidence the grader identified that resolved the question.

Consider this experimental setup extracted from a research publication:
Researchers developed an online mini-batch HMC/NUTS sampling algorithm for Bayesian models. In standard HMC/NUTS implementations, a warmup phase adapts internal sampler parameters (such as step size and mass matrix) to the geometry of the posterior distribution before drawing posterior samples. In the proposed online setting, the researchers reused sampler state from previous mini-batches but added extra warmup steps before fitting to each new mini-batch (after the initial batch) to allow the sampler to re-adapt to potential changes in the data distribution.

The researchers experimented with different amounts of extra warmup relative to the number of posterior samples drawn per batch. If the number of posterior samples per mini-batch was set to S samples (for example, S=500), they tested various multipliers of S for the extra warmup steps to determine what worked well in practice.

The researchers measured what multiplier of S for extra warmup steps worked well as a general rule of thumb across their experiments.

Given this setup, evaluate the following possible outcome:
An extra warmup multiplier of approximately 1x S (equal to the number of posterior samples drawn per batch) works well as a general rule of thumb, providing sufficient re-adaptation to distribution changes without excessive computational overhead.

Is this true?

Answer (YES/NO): NO